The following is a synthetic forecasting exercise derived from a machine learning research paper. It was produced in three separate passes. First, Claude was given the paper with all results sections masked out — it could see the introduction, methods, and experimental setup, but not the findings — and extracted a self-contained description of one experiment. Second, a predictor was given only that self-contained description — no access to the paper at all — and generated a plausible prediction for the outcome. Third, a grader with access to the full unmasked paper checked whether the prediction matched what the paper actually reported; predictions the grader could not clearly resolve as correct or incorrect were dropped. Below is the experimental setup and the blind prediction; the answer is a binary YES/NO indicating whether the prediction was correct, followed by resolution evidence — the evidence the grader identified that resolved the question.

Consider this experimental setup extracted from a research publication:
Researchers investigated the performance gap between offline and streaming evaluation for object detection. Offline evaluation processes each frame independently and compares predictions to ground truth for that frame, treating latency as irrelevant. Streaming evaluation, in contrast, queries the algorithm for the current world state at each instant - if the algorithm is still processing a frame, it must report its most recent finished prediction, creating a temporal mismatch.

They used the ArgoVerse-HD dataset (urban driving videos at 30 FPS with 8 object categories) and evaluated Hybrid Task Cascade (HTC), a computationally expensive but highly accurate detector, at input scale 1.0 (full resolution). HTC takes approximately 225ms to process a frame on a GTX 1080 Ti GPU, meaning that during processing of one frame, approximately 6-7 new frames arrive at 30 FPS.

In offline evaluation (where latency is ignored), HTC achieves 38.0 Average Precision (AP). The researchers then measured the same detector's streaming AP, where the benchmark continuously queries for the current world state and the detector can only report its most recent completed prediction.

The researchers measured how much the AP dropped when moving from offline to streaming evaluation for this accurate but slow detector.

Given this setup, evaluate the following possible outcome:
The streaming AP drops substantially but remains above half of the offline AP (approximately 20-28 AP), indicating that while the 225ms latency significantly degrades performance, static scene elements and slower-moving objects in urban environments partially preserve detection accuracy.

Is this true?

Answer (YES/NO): NO